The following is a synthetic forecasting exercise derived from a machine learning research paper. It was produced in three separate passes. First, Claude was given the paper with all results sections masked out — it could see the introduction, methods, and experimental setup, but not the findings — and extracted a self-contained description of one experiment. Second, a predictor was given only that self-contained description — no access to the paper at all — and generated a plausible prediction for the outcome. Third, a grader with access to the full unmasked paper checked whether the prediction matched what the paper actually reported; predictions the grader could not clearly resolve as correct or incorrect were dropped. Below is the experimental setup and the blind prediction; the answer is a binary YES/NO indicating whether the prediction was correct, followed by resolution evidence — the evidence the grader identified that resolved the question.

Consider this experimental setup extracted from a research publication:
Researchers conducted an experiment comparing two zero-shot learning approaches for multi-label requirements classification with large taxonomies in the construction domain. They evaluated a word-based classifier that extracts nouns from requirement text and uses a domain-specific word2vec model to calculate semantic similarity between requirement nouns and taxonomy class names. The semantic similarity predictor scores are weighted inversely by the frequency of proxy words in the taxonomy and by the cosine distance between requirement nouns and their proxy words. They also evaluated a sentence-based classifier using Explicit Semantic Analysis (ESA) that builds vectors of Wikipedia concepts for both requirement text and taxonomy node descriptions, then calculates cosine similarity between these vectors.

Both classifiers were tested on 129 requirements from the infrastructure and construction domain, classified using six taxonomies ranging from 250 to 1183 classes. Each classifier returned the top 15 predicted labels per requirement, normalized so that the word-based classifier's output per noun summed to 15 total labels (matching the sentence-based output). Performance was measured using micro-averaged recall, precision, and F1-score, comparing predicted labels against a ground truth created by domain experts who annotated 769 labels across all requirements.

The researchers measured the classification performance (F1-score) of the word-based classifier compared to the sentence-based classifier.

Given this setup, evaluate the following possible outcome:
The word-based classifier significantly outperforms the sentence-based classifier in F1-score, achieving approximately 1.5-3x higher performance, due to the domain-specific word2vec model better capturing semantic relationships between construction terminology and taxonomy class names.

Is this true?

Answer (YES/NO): NO